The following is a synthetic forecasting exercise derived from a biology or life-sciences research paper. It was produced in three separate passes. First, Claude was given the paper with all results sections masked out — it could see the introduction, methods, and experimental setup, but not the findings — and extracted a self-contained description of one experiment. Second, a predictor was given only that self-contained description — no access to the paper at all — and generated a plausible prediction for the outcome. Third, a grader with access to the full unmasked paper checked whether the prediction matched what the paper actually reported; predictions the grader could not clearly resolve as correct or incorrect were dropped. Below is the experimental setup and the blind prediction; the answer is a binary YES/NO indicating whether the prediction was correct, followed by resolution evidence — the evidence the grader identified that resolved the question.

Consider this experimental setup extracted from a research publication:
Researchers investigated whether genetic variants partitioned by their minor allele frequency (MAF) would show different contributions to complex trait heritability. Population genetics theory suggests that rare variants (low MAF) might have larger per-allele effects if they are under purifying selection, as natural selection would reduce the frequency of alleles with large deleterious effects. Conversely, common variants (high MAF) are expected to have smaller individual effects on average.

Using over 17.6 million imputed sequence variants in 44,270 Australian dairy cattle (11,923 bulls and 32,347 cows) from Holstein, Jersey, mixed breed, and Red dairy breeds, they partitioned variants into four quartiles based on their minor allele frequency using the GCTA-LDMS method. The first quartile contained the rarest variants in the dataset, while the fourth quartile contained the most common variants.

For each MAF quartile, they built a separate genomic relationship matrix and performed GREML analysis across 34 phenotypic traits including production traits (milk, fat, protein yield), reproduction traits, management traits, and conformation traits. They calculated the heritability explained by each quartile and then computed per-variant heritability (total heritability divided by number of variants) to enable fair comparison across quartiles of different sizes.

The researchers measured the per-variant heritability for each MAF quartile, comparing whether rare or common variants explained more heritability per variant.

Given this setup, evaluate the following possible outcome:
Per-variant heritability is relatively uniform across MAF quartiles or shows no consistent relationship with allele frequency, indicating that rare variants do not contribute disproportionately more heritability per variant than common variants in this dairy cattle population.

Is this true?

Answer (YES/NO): NO